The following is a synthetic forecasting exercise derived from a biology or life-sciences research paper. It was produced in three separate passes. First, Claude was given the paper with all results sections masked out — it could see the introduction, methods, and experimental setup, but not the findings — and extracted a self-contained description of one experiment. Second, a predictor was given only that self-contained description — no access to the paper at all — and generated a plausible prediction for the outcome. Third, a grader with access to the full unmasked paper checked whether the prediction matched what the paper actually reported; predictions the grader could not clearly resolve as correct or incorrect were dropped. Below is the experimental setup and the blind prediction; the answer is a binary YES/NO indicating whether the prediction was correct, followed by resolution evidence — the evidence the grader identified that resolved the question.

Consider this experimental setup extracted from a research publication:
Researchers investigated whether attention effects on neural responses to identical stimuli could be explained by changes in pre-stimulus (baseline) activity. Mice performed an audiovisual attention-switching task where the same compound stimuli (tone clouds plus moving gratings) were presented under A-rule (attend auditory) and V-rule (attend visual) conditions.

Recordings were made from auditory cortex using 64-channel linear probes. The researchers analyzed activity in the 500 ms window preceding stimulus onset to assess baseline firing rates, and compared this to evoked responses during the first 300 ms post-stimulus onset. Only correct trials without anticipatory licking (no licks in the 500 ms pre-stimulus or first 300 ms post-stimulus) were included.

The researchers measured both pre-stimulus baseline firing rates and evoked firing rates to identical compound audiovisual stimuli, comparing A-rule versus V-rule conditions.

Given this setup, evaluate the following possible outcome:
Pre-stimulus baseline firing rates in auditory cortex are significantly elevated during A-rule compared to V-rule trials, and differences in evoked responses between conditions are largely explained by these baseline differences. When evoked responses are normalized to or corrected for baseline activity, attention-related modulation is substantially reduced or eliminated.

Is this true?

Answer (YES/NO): NO